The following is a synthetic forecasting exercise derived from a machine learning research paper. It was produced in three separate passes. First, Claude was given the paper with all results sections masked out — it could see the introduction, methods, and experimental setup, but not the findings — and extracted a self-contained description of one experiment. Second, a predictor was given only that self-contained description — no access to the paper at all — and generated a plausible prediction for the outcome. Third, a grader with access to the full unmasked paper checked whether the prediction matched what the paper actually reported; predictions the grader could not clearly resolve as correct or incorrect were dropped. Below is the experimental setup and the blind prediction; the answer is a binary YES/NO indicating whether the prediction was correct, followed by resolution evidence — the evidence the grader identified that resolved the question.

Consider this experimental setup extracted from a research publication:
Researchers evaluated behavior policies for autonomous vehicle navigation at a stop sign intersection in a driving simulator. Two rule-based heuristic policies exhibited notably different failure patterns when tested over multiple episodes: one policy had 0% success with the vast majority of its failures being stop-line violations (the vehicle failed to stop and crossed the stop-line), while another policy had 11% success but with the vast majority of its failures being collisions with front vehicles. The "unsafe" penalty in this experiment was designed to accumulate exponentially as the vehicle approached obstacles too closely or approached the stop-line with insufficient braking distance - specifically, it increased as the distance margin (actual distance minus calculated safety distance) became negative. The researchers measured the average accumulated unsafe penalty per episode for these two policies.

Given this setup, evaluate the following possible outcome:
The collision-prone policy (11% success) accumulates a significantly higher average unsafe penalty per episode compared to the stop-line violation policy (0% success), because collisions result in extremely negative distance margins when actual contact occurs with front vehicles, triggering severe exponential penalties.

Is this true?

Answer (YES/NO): NO